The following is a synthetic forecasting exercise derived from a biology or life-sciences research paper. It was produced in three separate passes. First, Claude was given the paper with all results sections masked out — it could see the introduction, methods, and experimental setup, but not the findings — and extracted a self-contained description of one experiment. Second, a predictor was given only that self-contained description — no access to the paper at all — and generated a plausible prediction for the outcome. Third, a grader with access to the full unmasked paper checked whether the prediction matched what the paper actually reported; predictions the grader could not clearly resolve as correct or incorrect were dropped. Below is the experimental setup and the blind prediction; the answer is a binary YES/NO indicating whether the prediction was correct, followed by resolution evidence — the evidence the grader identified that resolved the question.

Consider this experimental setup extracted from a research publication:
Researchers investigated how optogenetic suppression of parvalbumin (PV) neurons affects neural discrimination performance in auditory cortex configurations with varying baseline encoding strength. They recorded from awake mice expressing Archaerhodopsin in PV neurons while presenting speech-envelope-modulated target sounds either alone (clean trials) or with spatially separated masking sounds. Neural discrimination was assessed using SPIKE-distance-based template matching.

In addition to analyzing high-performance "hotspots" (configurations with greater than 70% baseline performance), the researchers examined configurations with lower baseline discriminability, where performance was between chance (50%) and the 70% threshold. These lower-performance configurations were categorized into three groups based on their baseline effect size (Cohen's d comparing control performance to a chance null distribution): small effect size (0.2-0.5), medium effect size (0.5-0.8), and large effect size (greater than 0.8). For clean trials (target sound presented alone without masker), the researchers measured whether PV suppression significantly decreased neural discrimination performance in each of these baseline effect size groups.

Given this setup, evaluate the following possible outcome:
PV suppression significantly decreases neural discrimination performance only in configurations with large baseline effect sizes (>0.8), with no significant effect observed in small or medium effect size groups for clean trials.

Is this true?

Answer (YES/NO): NO